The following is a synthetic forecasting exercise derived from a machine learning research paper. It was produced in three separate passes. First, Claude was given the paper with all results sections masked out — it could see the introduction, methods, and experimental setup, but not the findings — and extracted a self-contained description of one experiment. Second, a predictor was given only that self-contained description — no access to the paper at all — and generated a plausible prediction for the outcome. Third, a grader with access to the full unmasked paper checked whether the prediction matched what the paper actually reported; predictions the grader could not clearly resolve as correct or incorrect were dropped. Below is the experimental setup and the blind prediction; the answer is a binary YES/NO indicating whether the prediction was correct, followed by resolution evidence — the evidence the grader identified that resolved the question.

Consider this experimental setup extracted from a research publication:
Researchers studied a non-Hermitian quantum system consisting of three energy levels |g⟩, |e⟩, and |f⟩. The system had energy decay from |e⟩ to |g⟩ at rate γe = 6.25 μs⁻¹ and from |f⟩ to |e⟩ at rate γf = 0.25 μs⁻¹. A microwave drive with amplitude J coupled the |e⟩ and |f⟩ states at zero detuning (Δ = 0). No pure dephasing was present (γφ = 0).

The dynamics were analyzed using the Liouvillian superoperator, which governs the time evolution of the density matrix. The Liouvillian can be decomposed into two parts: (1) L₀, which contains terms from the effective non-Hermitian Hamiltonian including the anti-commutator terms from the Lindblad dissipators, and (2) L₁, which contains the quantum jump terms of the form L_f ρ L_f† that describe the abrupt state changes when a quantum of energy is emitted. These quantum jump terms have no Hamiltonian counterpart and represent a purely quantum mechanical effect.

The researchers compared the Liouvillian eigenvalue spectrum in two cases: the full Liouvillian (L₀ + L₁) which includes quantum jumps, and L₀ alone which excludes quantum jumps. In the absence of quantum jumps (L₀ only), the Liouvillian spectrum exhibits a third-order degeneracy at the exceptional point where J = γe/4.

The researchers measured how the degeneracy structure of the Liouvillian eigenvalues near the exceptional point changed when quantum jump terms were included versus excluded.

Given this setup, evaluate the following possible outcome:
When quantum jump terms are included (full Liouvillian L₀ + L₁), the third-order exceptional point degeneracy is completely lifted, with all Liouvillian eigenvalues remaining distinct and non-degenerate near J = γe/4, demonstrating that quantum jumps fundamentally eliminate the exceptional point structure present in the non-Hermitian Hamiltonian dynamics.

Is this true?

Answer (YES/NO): NO